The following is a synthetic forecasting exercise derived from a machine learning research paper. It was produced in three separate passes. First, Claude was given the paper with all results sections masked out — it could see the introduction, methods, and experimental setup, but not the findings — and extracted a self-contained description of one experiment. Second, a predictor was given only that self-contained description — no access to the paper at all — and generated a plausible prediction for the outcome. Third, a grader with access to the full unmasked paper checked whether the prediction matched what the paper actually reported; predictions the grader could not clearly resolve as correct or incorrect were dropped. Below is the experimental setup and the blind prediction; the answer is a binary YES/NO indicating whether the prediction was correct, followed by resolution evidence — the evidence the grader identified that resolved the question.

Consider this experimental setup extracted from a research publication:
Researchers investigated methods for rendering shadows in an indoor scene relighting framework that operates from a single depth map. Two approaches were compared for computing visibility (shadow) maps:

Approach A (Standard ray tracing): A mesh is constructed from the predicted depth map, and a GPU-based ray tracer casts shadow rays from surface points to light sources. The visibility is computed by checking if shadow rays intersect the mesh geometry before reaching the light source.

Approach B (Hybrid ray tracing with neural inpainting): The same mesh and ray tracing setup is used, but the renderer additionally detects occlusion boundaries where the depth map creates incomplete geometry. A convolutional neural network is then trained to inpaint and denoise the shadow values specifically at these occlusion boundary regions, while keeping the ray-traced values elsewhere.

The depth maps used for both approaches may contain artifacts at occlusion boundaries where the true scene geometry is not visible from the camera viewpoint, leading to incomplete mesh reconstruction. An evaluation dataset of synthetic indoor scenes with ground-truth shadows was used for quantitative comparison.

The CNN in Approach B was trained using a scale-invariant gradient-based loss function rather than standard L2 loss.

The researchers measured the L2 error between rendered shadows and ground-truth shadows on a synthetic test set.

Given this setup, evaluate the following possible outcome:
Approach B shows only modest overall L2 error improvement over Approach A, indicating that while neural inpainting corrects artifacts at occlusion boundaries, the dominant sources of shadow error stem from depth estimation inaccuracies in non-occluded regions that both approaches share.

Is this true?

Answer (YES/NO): NO